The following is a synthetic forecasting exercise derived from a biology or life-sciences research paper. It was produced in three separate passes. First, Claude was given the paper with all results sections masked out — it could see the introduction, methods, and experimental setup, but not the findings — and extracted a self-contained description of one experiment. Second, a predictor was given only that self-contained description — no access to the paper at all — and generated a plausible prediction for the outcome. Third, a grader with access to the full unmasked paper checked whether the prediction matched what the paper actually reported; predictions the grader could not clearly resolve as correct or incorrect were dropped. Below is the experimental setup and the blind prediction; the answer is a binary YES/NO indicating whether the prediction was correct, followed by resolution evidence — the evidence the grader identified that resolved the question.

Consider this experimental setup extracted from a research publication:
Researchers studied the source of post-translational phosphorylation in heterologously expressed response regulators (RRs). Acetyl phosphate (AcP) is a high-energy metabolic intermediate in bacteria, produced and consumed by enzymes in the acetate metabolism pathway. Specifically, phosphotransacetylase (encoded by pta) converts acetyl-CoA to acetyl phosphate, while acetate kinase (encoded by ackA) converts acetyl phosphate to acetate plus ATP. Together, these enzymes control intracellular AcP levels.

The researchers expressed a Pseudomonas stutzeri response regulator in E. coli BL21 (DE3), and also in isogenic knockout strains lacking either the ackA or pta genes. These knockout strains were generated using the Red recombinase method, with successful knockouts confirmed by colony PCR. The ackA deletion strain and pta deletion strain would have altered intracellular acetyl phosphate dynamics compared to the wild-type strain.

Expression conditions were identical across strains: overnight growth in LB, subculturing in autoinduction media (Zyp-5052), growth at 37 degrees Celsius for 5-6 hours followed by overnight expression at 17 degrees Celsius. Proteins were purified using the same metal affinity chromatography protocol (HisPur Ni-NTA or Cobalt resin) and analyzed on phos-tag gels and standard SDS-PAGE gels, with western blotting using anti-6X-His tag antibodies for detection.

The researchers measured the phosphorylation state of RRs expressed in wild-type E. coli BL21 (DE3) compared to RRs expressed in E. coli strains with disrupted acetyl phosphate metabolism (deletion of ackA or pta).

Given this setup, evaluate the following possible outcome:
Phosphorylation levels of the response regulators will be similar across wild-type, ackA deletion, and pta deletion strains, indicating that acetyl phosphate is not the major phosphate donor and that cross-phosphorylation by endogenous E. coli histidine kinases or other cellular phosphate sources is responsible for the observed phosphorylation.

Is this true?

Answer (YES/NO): NO